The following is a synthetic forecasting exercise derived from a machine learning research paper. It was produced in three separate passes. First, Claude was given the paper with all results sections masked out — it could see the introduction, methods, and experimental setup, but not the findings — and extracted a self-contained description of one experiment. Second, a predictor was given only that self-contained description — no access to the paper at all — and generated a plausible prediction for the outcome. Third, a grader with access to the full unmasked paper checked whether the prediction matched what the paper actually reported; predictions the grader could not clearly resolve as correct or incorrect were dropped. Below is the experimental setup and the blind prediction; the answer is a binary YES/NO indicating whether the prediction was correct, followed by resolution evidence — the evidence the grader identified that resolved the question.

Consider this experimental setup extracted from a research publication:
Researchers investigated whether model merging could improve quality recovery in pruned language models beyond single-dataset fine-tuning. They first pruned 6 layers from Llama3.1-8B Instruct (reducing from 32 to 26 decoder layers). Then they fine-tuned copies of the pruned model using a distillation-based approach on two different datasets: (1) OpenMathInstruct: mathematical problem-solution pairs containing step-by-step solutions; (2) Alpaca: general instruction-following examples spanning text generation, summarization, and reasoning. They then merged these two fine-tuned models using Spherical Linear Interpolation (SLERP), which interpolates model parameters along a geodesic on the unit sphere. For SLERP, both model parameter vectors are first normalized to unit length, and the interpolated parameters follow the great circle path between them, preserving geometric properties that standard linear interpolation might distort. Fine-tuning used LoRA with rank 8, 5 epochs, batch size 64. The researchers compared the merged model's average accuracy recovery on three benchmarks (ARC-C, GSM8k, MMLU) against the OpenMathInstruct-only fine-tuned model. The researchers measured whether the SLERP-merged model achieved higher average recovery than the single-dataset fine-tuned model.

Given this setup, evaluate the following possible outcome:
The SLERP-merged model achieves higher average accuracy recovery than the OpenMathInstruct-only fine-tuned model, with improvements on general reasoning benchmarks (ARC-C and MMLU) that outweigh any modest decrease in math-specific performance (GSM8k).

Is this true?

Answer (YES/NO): YES